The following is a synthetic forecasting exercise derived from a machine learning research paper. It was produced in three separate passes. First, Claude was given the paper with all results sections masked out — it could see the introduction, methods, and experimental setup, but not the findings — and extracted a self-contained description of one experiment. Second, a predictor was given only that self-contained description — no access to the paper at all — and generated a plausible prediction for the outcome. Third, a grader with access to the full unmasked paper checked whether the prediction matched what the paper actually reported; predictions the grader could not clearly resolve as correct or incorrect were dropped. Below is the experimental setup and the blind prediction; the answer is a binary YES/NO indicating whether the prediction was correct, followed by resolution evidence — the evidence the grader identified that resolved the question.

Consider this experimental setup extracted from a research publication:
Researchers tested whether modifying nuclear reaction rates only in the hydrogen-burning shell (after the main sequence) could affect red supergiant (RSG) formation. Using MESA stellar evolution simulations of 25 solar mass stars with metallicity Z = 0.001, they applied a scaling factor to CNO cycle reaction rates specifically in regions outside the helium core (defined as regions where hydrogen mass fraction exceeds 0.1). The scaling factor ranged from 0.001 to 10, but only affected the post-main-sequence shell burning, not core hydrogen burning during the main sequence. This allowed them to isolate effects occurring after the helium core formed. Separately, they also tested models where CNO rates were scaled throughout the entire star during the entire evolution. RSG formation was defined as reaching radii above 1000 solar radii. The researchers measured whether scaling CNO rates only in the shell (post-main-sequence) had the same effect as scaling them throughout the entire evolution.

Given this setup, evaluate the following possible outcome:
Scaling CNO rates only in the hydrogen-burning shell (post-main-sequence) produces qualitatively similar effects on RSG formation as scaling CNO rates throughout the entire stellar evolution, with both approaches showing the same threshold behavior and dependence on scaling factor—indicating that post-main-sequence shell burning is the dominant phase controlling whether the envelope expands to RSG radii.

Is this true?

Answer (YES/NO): NO